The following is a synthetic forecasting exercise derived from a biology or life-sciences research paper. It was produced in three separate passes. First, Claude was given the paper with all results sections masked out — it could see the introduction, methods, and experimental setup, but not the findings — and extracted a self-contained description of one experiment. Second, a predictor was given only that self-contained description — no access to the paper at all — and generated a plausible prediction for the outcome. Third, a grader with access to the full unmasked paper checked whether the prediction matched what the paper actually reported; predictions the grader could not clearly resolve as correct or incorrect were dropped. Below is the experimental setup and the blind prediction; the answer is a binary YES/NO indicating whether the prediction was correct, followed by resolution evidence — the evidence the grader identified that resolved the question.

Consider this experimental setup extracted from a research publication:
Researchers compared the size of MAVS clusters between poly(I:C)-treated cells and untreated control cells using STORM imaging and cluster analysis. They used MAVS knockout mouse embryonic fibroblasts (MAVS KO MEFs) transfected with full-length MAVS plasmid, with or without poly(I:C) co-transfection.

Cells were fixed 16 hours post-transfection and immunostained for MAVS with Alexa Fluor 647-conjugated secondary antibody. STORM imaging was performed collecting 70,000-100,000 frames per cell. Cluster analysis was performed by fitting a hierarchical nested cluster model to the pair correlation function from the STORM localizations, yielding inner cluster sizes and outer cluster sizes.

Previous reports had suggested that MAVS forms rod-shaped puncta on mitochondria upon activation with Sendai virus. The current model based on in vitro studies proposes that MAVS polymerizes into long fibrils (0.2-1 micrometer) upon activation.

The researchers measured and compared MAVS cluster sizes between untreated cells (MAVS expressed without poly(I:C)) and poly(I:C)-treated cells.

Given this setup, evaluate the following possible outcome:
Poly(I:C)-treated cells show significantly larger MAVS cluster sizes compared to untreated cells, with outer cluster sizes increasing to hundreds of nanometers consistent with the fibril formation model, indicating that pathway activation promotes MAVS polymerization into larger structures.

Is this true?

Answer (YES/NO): NO